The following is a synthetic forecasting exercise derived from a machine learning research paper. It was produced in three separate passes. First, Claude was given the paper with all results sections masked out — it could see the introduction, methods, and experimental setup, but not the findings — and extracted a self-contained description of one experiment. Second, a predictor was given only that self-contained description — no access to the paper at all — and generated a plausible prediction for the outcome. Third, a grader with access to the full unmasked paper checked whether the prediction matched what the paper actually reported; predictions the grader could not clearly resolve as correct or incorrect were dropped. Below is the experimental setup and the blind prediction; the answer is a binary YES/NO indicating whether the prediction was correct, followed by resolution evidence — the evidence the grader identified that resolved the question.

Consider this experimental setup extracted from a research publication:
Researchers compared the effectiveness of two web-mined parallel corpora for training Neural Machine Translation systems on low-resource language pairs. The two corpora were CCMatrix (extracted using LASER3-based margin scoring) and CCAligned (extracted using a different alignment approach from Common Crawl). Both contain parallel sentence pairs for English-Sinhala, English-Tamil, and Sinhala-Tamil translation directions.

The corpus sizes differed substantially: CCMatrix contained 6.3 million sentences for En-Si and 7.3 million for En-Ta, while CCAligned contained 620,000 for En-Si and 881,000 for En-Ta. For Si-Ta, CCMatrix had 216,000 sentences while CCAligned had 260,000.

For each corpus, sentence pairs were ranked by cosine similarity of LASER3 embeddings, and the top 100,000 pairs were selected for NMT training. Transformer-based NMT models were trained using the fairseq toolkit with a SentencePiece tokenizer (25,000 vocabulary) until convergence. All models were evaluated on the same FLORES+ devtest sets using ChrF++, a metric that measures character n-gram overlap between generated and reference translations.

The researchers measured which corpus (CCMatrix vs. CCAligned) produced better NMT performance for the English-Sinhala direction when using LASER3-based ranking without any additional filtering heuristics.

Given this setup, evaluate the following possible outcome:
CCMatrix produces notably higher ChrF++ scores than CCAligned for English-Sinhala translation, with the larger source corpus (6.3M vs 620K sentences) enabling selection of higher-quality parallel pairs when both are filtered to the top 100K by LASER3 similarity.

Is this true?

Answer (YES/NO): NO